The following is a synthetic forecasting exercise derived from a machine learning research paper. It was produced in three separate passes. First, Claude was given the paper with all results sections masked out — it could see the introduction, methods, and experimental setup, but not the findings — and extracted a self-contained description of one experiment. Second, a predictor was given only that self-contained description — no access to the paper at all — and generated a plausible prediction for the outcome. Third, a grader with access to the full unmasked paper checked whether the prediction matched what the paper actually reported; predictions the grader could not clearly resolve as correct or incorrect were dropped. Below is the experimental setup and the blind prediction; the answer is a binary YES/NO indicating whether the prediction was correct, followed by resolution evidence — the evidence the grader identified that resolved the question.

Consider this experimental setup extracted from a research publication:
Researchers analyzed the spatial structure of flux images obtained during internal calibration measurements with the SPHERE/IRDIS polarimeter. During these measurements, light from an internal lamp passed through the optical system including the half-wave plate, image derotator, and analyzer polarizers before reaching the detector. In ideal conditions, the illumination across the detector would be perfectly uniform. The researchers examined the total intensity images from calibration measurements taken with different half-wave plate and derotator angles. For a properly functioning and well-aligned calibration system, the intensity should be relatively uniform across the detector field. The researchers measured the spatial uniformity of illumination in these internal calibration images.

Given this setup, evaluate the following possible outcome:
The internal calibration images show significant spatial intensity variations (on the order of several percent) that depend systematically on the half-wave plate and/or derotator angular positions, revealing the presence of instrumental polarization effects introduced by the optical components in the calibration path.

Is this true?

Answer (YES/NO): NO